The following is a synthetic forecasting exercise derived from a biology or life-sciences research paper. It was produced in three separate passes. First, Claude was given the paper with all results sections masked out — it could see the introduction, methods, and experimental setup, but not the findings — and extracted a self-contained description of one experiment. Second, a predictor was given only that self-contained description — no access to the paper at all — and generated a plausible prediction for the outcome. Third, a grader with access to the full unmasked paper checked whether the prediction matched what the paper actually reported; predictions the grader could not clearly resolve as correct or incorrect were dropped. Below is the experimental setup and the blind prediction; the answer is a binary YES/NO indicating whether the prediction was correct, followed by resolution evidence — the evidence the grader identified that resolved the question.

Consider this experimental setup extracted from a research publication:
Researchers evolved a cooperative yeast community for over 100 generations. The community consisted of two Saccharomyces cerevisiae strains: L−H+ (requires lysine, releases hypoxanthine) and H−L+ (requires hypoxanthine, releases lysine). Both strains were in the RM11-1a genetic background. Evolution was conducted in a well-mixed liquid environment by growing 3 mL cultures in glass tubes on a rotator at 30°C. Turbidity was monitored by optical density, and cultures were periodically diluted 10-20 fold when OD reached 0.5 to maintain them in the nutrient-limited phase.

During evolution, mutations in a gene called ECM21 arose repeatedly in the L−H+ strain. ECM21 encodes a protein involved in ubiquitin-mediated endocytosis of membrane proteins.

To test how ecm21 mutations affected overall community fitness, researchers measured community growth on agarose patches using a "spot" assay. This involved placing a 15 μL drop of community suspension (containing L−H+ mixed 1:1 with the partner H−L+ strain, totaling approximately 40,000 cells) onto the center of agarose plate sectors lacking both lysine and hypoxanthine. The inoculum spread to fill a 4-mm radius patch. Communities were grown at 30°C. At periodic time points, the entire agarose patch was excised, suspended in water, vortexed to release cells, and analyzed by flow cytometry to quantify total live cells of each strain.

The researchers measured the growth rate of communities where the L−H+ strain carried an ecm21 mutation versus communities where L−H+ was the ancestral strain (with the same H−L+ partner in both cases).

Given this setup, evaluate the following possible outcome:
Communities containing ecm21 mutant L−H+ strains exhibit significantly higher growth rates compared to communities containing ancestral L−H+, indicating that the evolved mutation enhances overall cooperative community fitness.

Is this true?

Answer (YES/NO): YES